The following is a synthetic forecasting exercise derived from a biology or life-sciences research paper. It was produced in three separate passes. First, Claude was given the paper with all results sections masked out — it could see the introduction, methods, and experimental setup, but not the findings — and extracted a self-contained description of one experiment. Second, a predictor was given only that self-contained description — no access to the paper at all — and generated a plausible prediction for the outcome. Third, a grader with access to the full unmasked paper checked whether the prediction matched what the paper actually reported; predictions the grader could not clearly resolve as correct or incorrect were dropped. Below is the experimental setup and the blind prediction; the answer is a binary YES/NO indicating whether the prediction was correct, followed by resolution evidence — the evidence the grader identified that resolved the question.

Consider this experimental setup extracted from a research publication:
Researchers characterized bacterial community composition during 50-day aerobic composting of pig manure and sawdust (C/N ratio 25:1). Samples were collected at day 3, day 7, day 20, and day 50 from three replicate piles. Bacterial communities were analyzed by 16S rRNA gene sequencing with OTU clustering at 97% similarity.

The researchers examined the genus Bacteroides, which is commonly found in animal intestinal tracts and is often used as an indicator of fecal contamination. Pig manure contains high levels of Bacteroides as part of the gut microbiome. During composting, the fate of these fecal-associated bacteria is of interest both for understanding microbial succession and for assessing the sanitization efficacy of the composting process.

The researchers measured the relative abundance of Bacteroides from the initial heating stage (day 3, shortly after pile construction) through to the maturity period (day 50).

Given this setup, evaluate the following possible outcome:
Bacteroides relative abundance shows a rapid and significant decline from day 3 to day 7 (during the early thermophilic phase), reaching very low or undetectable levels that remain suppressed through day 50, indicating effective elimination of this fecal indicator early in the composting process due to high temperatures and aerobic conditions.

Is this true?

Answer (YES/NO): NO